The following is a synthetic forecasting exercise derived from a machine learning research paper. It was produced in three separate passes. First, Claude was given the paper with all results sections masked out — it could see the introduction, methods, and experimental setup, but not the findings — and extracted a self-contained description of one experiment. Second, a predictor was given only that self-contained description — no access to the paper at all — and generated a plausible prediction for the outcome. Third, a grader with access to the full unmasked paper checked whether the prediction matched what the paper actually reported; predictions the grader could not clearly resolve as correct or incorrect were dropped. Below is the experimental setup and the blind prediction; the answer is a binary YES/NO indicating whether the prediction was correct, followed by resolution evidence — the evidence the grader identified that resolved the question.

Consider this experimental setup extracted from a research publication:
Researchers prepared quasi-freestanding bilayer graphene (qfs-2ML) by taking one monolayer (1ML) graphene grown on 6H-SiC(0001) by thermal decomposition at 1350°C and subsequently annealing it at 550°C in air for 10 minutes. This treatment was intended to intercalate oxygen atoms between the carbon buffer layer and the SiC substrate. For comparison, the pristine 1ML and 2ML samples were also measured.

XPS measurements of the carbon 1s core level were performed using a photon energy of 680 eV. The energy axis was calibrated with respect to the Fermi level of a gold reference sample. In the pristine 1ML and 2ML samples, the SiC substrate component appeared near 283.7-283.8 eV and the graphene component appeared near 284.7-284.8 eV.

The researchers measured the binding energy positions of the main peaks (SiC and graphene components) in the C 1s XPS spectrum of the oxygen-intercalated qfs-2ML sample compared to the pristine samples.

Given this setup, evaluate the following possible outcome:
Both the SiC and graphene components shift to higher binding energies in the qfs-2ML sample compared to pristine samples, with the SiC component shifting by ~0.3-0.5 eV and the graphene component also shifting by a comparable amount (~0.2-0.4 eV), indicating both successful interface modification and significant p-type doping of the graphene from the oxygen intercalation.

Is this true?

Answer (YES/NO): NO